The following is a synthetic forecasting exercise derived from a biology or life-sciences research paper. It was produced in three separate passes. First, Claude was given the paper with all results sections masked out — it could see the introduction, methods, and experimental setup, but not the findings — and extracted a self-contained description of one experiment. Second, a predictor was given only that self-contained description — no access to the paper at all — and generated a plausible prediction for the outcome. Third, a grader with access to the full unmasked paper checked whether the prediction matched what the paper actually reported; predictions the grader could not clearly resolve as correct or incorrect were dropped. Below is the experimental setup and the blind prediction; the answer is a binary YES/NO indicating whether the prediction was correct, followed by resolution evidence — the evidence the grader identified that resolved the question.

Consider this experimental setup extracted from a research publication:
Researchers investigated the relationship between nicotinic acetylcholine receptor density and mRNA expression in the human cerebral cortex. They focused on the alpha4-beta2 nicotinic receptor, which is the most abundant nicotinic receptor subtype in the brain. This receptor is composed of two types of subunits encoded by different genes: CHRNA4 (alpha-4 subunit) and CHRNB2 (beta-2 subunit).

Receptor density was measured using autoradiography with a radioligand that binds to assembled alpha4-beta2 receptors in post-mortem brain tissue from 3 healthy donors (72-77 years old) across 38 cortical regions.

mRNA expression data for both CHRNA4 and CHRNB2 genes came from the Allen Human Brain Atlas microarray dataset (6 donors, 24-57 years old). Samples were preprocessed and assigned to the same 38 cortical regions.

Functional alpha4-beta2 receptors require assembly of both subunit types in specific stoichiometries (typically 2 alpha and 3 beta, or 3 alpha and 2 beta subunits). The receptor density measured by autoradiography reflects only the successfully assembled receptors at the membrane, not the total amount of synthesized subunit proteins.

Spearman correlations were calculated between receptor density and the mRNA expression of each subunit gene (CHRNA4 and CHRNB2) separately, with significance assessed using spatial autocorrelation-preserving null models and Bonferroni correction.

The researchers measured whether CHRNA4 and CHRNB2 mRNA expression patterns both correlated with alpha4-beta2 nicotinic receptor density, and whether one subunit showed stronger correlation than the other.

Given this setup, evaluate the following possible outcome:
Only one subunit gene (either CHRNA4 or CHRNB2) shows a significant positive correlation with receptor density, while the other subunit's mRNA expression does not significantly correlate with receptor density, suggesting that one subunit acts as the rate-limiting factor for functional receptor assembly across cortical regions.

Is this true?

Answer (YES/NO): NO